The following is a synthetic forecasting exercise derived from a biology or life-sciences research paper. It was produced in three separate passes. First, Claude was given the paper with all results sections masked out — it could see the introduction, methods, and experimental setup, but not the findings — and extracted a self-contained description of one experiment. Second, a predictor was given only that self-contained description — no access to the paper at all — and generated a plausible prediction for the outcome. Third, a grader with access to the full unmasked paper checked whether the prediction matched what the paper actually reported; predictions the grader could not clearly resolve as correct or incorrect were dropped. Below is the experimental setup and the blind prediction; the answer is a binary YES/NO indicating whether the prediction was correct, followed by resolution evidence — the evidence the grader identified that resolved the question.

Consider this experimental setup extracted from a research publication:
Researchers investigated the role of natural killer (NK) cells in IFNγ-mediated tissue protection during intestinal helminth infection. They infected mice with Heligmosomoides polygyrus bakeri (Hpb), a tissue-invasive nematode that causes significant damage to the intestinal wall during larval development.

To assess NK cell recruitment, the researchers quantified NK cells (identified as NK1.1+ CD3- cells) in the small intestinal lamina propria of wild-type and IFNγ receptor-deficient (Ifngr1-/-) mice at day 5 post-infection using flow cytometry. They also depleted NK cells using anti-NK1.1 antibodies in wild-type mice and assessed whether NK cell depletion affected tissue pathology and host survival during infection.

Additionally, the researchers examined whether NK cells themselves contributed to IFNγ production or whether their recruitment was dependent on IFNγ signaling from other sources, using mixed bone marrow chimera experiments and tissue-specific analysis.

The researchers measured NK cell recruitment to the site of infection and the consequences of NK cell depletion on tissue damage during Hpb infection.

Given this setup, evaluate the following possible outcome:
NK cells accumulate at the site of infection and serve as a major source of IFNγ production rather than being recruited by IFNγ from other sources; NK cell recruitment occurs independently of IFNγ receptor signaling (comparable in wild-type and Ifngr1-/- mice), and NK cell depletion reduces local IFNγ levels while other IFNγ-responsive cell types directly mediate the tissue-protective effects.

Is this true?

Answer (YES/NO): NO